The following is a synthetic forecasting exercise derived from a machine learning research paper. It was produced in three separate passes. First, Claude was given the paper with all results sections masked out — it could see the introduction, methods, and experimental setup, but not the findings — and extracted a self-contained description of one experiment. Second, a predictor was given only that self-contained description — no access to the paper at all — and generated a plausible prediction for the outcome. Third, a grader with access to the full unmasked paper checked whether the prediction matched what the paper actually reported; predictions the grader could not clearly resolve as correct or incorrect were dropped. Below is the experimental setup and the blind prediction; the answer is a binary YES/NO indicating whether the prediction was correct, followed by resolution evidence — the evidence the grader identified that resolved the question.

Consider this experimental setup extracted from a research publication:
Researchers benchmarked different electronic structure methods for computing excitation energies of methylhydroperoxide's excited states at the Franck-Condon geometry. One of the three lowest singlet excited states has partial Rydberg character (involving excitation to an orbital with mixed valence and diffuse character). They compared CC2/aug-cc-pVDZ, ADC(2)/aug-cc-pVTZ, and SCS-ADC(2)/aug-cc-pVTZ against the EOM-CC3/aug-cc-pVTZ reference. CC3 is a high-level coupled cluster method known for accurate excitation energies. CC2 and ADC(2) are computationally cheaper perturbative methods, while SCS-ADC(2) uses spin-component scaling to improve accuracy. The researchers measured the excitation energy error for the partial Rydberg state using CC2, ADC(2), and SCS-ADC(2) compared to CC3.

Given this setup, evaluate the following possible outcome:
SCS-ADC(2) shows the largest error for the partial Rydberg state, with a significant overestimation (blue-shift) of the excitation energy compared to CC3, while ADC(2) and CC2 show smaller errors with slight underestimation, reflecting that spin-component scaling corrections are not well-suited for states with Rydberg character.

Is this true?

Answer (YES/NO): NO